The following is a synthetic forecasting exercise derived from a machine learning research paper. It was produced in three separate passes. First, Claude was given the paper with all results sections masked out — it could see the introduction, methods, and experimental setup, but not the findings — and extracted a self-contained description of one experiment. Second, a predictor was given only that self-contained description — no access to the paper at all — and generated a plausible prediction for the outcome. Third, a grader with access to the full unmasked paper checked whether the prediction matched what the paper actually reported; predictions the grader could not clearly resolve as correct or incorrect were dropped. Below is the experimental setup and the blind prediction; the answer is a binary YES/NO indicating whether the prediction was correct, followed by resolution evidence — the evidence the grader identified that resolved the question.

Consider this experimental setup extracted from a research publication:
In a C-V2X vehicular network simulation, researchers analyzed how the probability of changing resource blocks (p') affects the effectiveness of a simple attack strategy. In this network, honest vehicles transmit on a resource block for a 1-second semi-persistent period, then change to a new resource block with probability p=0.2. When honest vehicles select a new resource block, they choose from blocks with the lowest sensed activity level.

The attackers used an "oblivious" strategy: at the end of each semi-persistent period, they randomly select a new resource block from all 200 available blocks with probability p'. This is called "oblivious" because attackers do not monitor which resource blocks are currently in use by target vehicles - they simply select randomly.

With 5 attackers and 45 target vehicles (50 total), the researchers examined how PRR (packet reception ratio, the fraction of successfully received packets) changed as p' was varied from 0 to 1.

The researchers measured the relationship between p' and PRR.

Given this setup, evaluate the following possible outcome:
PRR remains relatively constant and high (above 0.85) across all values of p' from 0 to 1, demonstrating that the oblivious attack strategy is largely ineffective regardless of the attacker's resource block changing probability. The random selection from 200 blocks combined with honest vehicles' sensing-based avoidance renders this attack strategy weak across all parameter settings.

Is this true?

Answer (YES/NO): NO